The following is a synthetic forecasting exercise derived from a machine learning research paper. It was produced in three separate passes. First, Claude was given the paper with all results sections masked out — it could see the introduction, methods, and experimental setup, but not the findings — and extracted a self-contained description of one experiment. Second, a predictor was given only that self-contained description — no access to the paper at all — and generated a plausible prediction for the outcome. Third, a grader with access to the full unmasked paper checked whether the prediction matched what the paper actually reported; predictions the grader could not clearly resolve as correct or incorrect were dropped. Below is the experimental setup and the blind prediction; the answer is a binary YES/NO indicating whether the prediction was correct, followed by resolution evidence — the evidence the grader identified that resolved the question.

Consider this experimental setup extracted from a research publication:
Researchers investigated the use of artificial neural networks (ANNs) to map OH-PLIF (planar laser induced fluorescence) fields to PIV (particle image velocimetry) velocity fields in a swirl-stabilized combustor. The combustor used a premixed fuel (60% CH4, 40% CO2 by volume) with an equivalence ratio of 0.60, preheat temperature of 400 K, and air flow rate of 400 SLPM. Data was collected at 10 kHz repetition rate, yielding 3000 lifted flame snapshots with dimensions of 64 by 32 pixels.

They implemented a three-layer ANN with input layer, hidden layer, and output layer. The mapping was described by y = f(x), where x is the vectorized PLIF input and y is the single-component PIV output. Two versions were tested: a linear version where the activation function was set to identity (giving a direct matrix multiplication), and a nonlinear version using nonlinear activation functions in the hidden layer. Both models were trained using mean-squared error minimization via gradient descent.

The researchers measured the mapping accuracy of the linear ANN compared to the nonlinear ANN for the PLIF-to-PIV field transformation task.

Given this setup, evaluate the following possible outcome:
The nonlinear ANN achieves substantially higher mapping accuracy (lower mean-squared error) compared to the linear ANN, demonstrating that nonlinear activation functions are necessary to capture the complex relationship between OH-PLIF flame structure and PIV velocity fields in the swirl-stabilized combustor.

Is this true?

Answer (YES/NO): NO